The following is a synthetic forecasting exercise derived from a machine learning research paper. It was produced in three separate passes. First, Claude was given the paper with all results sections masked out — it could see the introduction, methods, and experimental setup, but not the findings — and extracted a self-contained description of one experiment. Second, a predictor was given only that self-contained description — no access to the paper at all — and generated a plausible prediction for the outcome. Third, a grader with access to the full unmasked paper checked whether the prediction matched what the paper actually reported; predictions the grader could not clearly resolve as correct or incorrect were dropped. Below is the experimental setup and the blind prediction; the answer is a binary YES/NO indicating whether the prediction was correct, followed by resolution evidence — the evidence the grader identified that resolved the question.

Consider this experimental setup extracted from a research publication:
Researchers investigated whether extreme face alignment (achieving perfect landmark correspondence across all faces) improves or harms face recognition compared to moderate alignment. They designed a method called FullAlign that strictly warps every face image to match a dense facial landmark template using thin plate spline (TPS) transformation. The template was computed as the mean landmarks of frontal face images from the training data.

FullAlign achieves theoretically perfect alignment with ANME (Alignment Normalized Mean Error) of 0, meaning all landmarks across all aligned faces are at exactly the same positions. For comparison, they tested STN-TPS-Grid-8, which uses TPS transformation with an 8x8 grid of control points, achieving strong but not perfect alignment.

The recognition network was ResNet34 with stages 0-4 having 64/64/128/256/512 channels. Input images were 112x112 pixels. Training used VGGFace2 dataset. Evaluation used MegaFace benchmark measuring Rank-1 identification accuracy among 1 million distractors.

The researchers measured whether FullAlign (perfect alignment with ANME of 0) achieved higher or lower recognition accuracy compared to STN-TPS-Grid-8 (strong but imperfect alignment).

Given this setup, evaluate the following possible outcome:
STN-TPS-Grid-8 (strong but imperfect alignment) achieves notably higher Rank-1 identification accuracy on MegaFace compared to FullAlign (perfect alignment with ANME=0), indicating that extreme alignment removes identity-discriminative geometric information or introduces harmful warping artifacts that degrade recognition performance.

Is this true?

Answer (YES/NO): YES